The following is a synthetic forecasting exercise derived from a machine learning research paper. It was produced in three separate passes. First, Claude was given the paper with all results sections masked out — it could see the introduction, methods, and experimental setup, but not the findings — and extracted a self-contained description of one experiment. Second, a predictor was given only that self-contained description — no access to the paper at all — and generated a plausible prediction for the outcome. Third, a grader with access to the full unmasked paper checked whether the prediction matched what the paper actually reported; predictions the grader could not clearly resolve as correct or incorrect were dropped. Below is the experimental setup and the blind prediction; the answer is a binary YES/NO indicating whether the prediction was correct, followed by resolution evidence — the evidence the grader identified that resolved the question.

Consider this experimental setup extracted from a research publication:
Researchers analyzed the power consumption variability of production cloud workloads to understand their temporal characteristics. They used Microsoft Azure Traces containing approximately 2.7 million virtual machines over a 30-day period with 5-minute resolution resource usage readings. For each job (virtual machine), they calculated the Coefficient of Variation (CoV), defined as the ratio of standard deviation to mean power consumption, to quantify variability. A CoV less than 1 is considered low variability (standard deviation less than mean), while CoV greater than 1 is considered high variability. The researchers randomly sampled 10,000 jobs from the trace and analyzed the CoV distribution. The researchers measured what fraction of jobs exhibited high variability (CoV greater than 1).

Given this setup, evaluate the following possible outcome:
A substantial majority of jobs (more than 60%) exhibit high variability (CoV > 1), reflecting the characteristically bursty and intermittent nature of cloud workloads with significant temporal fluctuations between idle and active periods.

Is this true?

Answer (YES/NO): NO